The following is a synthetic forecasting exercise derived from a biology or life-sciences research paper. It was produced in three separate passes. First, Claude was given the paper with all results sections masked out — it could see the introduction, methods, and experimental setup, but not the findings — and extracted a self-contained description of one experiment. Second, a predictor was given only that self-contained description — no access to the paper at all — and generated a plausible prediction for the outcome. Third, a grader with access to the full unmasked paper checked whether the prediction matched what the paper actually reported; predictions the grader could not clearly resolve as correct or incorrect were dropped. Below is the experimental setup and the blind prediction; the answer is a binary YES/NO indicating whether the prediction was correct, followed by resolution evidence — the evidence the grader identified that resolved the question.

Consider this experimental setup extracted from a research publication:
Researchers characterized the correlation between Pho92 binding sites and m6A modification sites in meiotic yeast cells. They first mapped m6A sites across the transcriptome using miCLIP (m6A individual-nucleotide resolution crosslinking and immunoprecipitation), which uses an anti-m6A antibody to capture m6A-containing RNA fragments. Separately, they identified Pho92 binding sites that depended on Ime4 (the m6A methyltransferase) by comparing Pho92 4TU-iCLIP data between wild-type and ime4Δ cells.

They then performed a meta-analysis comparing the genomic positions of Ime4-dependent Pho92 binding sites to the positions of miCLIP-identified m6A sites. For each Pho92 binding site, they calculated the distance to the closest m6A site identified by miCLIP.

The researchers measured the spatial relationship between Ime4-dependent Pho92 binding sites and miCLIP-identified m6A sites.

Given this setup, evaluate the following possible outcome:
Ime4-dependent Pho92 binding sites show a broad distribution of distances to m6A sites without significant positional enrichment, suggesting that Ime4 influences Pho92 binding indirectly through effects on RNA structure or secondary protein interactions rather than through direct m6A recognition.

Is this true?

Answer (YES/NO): NO